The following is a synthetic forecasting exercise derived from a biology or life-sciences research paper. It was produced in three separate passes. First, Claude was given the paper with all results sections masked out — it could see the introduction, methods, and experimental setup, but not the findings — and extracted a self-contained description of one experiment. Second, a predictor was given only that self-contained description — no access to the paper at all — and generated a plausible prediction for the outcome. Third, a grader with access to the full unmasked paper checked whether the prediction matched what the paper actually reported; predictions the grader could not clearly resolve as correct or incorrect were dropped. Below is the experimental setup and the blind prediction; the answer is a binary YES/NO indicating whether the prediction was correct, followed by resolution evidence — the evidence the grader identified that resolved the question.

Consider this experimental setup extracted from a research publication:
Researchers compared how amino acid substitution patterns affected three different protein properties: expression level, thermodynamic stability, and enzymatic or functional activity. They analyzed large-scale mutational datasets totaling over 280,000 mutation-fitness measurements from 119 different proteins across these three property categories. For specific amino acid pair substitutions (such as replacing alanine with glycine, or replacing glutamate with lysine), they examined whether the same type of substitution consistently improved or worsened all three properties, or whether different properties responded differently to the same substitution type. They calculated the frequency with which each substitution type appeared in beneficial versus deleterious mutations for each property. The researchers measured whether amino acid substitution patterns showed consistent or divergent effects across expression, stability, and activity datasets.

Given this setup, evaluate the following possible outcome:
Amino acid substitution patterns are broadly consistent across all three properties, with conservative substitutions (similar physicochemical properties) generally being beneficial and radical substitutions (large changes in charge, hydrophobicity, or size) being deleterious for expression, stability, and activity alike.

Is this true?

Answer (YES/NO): NO